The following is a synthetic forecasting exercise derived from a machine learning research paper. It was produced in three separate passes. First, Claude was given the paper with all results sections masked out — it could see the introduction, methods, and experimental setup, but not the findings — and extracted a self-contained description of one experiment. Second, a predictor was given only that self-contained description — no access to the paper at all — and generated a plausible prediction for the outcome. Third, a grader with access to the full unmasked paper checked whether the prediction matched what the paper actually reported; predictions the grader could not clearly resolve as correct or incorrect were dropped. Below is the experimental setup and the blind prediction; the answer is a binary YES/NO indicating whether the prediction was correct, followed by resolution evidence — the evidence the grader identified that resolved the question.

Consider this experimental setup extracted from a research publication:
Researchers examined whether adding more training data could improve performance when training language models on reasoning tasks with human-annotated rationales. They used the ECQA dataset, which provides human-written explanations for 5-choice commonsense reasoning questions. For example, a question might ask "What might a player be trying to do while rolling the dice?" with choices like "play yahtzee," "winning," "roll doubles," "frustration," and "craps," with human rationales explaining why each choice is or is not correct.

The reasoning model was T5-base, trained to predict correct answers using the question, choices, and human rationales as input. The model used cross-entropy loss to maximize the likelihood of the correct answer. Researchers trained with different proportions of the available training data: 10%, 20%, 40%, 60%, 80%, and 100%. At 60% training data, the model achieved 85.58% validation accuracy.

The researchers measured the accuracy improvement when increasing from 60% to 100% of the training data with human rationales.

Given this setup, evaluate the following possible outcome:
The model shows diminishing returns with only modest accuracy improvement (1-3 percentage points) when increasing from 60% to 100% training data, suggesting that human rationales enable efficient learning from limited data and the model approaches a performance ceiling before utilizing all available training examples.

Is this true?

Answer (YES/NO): YES